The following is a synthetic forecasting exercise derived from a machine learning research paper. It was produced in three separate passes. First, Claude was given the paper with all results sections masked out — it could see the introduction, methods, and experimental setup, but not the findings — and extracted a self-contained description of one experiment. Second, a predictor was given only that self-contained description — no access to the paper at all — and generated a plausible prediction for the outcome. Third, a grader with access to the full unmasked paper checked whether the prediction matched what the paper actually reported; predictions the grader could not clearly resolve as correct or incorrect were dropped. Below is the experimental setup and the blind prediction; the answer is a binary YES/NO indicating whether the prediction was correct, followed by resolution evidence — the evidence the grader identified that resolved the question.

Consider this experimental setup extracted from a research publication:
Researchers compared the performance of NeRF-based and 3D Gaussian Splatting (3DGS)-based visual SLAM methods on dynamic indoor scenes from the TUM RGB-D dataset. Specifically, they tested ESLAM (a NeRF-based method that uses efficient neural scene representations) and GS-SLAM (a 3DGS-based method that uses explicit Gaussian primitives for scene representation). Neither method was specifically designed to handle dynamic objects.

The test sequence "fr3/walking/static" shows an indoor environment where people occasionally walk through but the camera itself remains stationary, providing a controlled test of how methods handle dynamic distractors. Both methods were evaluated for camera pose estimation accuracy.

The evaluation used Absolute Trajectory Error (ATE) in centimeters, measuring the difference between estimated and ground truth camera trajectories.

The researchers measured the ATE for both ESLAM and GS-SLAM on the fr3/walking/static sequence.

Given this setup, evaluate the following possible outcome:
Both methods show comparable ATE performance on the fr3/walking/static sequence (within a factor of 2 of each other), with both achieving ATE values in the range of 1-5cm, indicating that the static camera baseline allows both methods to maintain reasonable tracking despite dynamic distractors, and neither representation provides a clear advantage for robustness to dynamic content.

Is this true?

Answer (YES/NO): NO